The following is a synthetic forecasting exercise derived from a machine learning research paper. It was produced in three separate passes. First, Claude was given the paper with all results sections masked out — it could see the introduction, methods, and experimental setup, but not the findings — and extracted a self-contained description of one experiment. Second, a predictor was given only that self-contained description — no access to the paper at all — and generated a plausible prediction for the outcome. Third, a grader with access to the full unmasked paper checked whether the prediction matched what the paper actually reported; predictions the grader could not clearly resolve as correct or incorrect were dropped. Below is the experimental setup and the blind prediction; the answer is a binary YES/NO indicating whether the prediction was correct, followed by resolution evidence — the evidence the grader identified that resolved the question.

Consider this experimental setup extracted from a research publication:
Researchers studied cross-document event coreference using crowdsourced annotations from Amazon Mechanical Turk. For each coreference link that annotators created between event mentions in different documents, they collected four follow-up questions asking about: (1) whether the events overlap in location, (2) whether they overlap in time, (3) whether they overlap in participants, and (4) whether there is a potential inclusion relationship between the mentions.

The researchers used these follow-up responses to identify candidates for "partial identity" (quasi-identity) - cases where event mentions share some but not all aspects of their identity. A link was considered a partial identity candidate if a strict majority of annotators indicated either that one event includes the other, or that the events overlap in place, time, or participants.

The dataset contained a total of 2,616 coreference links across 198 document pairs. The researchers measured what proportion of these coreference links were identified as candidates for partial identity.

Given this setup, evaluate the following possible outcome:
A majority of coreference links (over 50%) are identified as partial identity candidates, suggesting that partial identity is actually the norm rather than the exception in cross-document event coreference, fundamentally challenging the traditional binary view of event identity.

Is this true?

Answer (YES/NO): NO